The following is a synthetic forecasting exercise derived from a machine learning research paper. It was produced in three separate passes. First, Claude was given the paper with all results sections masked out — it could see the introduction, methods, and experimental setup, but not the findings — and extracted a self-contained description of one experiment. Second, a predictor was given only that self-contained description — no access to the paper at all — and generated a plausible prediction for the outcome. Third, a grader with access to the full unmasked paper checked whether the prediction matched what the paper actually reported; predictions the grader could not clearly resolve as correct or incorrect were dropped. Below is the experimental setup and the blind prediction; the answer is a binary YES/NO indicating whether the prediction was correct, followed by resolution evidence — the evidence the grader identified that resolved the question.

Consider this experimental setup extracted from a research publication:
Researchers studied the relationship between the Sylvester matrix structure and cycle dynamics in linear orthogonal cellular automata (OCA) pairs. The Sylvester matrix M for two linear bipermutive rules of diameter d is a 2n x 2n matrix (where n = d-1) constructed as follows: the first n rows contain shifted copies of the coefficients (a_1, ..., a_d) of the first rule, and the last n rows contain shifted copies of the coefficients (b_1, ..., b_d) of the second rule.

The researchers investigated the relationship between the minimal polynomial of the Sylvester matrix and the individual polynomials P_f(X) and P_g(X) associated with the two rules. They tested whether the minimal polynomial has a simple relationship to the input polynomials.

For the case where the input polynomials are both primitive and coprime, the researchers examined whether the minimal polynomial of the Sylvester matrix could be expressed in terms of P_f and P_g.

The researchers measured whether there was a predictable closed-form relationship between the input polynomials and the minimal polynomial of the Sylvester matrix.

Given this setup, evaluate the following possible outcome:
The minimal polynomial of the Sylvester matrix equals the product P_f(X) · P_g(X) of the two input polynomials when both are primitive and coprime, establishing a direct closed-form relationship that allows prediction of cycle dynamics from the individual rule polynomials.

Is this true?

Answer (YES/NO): NO